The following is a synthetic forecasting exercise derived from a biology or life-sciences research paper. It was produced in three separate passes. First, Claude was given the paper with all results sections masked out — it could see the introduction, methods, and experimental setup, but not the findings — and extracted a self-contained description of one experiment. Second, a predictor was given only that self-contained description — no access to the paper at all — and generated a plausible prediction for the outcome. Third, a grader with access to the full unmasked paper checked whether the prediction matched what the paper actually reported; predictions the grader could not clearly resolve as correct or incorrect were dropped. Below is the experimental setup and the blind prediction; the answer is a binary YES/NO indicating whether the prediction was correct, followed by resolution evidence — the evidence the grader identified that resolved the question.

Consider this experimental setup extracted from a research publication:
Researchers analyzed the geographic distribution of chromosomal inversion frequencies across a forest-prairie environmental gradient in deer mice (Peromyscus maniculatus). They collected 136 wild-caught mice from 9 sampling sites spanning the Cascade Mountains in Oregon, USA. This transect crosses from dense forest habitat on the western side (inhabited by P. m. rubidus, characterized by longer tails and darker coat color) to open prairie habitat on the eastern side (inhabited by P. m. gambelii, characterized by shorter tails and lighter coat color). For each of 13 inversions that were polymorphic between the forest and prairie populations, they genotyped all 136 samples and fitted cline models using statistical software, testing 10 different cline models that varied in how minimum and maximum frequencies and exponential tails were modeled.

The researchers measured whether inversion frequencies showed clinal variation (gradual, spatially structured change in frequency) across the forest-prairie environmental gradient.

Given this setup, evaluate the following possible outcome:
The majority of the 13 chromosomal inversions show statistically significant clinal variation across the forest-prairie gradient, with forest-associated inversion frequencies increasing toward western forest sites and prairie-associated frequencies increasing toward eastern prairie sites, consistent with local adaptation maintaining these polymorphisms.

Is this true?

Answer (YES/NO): YES